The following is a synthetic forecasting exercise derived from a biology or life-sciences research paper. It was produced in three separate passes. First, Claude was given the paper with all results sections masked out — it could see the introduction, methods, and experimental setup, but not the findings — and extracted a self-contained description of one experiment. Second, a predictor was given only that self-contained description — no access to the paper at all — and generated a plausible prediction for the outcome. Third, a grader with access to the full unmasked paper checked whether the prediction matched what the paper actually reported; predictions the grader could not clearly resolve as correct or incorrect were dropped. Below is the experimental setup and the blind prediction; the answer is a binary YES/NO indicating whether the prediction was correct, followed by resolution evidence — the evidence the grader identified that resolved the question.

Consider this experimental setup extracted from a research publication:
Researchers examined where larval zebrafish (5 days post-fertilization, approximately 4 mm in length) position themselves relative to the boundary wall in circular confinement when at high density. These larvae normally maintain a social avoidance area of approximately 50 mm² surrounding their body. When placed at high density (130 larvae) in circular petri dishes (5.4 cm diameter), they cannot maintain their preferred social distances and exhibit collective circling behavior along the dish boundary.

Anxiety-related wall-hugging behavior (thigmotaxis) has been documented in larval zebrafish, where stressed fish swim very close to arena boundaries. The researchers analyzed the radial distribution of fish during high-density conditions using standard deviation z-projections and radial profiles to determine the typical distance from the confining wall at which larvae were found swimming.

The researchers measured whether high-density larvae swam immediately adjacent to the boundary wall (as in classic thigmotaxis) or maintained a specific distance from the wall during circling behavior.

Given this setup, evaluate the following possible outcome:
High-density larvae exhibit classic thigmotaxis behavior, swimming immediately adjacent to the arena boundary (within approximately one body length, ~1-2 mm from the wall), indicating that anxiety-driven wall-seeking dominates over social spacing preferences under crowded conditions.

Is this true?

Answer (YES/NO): NO